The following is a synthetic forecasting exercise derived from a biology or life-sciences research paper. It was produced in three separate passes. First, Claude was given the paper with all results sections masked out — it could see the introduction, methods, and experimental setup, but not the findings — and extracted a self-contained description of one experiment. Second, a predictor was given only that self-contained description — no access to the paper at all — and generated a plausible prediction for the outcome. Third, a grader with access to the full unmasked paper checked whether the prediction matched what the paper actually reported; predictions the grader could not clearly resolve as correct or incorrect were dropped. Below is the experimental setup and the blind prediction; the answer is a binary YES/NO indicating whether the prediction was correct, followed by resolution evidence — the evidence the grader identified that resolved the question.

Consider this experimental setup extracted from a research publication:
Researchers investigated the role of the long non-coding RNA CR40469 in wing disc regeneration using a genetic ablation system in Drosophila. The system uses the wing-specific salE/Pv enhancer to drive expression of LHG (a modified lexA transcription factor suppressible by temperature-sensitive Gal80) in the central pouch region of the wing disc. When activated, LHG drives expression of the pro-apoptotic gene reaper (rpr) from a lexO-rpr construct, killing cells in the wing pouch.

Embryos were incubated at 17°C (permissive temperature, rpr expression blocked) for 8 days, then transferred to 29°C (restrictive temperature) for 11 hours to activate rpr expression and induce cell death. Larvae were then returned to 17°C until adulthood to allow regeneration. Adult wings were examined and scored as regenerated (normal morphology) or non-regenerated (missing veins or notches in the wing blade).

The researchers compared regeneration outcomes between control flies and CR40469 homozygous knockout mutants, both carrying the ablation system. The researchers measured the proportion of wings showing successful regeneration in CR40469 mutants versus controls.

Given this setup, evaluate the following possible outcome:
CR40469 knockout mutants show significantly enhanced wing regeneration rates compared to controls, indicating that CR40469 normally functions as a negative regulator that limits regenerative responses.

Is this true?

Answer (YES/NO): NO